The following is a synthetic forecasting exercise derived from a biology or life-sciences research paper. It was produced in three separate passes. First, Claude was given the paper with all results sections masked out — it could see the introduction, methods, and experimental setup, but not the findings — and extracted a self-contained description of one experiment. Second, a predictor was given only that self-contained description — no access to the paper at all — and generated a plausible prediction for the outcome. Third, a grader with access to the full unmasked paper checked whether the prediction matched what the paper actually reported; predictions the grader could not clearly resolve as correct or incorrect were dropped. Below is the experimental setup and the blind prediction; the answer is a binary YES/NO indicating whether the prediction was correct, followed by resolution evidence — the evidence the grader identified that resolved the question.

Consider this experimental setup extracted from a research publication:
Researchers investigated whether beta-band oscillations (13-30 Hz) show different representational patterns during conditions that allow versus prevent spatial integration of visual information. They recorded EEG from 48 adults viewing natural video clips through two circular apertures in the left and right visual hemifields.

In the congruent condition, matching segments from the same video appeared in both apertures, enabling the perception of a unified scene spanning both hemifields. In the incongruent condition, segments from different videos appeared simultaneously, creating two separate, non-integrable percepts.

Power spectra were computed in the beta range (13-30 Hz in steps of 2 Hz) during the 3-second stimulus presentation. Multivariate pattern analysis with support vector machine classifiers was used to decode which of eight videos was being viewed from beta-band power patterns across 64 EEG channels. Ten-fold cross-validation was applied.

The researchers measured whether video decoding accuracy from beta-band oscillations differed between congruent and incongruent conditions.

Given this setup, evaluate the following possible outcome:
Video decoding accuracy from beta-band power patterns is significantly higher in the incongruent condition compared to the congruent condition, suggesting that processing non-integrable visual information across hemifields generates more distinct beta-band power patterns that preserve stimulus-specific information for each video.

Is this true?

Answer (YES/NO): NO